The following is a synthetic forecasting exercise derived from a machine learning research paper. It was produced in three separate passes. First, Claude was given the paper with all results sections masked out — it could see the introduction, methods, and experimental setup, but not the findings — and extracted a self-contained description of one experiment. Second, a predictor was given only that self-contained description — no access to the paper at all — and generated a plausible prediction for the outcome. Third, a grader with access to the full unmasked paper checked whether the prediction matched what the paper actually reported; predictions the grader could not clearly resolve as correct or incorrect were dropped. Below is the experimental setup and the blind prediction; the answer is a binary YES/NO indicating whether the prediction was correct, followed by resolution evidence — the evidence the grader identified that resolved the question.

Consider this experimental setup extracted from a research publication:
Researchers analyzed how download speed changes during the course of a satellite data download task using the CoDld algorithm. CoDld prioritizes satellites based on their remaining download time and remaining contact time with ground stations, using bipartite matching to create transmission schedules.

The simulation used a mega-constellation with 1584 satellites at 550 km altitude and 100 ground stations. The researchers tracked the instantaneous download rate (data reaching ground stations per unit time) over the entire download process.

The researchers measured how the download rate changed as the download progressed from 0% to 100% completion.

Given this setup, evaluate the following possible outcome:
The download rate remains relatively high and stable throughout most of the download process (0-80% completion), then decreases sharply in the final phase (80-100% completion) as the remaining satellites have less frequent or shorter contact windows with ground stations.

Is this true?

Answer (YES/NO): NO